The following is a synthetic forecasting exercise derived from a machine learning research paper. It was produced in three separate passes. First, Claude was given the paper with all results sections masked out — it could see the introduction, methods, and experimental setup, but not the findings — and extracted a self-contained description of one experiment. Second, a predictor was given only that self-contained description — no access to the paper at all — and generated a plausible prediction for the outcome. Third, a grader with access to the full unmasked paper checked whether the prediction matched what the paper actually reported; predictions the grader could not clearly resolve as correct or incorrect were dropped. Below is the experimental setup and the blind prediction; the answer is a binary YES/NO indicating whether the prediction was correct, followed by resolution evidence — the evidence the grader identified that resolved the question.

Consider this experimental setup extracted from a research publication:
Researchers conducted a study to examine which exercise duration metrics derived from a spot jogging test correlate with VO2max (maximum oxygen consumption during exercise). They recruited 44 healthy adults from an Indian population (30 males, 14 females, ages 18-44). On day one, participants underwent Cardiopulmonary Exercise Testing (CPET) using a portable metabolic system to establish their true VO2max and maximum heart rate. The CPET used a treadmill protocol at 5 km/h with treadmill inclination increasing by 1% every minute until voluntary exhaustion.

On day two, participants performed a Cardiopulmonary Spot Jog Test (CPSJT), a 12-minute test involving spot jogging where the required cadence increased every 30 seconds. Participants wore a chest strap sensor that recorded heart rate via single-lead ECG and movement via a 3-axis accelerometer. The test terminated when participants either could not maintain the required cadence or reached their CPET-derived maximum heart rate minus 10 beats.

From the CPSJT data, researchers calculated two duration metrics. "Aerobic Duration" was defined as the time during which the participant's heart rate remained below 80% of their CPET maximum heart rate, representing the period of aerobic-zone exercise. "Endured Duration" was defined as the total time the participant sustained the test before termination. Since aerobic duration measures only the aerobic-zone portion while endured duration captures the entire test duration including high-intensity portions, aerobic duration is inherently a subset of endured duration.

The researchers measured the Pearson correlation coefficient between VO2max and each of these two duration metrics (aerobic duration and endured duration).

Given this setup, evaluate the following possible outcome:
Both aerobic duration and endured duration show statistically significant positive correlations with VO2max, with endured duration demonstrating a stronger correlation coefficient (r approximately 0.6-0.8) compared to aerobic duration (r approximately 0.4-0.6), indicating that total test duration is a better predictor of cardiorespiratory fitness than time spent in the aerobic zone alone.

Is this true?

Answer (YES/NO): NO